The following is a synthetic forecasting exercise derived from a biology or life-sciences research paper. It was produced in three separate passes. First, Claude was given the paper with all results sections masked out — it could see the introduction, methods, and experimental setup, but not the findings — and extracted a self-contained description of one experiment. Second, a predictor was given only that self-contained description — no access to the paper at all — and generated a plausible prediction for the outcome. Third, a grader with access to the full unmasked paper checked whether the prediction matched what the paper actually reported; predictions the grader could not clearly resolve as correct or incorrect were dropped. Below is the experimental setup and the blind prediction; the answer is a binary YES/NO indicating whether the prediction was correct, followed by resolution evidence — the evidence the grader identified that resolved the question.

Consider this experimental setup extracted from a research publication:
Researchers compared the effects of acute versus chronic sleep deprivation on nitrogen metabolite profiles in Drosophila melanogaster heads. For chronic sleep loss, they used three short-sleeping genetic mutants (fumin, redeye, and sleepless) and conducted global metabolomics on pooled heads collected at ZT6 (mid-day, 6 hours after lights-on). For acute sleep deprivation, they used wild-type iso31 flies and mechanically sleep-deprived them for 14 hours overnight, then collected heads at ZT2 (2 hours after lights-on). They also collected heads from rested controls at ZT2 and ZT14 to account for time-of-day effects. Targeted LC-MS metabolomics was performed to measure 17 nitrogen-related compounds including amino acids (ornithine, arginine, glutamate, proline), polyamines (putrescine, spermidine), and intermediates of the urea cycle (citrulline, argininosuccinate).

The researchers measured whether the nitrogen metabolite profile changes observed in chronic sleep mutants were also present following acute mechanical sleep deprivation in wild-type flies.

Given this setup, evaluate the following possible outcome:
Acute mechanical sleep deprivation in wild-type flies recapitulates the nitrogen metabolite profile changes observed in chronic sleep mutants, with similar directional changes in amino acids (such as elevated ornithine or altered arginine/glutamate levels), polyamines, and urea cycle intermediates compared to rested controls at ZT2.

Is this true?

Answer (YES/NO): NO